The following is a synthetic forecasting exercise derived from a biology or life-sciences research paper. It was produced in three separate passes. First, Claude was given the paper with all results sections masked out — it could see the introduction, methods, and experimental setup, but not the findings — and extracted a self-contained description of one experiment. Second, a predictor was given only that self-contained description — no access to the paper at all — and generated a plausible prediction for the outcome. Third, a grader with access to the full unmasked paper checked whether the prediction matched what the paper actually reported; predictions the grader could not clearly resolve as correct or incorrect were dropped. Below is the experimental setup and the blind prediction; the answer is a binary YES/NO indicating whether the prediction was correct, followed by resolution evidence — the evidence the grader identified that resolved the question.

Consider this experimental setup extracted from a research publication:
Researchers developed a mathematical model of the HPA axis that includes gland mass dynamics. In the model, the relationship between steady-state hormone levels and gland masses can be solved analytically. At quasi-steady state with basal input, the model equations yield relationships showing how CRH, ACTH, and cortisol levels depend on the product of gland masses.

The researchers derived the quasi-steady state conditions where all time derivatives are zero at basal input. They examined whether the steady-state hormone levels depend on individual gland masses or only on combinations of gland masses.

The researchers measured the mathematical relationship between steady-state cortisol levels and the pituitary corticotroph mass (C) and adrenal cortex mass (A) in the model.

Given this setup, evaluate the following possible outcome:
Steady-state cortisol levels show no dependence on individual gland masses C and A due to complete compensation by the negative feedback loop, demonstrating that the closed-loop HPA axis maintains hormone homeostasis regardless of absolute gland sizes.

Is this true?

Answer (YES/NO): NO